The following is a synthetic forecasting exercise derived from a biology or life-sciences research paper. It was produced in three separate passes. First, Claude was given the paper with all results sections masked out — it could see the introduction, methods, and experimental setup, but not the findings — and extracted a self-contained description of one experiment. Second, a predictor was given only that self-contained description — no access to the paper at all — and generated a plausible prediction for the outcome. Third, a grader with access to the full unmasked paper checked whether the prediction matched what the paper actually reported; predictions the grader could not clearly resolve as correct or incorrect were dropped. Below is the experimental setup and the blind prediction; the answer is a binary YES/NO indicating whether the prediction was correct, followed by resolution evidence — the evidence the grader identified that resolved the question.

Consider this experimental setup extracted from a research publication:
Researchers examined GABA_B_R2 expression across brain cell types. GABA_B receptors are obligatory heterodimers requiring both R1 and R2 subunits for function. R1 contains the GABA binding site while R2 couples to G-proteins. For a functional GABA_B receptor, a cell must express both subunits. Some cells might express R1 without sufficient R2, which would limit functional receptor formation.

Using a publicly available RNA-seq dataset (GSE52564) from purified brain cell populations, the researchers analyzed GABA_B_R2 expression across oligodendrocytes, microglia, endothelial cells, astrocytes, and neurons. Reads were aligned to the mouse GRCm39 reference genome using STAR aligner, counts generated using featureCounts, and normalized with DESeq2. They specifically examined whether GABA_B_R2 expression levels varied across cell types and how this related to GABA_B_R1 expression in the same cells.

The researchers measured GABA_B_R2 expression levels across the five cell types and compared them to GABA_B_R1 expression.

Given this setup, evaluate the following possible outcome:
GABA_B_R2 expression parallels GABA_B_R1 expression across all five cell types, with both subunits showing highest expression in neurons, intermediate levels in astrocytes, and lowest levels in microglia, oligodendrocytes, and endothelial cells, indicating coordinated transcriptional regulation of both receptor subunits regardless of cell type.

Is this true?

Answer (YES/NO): NO